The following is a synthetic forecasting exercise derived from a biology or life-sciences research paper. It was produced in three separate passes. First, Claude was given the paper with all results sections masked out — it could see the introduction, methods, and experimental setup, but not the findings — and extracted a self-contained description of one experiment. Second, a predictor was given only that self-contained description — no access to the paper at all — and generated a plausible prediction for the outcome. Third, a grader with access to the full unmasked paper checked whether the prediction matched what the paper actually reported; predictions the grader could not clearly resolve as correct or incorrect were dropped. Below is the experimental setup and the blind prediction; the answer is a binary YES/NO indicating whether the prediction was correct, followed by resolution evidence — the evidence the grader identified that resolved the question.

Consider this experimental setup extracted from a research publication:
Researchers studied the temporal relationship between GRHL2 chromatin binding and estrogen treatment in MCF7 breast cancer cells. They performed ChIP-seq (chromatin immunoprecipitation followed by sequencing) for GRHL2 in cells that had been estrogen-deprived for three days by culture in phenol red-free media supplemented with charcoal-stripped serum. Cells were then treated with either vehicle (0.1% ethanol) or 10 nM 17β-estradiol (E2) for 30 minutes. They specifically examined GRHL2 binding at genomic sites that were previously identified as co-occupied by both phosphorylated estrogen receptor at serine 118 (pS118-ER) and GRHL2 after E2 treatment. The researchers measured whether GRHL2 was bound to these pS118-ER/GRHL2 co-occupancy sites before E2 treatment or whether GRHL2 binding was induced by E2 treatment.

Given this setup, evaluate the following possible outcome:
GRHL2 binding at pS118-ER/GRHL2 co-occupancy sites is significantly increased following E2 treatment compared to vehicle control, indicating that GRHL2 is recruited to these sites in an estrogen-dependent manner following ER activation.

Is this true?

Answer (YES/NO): NO